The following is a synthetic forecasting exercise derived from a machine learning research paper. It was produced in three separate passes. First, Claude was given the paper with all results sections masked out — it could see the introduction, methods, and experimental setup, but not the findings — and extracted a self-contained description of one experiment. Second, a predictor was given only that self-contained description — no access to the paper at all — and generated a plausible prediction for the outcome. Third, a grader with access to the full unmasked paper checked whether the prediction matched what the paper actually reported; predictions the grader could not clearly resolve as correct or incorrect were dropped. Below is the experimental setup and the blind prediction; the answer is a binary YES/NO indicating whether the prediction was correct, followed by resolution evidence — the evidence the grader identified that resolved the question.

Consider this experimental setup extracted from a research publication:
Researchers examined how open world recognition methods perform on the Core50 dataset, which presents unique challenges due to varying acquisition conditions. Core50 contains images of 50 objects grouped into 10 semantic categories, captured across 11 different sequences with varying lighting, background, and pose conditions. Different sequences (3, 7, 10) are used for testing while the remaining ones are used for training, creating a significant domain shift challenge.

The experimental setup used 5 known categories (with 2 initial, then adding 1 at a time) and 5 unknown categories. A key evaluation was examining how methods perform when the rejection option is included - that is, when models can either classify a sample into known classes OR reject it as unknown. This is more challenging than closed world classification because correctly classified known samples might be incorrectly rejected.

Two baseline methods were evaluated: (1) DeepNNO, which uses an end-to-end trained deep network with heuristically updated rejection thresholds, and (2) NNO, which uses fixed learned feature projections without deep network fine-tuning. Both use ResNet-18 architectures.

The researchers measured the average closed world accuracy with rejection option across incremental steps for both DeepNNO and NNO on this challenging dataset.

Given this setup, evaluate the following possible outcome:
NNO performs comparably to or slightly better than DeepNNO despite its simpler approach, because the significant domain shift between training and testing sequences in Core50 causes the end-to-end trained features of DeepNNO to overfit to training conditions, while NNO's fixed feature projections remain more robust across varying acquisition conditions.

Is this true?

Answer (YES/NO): NO